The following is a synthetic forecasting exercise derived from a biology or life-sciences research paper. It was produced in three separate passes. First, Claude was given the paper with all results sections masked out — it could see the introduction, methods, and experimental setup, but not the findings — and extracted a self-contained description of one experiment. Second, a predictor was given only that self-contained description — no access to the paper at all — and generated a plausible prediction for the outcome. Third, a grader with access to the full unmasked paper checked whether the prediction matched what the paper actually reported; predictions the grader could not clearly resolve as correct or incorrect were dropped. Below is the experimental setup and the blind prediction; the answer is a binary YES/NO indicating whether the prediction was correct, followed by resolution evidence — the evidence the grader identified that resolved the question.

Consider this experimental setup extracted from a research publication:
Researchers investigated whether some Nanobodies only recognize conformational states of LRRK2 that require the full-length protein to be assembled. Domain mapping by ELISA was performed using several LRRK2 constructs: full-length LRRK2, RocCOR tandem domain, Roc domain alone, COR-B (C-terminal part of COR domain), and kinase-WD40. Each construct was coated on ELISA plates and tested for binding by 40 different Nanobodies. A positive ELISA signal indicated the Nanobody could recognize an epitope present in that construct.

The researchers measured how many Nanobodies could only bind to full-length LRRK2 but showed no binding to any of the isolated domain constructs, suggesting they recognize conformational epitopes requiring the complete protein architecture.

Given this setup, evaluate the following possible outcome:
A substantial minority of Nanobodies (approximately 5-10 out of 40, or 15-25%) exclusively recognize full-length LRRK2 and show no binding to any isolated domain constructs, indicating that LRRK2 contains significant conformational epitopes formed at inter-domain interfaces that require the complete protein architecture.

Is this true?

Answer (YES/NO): YES